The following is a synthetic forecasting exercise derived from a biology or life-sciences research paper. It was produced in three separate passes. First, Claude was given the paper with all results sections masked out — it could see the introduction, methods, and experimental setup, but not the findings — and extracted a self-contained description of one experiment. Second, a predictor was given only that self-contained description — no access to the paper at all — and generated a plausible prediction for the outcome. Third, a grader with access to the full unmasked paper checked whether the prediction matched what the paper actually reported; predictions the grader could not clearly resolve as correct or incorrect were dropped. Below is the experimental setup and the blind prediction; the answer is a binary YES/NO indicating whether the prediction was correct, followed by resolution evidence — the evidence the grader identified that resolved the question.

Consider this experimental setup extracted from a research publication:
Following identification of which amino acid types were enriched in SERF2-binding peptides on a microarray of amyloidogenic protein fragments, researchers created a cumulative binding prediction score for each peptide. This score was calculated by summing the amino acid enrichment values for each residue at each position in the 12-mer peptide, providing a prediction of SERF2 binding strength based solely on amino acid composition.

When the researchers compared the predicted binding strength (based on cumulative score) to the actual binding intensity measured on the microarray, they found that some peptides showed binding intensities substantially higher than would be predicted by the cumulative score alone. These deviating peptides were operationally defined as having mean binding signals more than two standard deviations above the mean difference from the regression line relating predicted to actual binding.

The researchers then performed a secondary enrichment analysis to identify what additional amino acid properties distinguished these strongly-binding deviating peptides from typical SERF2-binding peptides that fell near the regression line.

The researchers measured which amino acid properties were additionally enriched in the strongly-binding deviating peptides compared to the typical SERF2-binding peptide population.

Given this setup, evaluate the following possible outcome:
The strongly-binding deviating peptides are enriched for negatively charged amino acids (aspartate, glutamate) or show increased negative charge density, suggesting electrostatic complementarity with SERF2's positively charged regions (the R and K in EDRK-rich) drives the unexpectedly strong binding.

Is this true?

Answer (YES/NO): NO